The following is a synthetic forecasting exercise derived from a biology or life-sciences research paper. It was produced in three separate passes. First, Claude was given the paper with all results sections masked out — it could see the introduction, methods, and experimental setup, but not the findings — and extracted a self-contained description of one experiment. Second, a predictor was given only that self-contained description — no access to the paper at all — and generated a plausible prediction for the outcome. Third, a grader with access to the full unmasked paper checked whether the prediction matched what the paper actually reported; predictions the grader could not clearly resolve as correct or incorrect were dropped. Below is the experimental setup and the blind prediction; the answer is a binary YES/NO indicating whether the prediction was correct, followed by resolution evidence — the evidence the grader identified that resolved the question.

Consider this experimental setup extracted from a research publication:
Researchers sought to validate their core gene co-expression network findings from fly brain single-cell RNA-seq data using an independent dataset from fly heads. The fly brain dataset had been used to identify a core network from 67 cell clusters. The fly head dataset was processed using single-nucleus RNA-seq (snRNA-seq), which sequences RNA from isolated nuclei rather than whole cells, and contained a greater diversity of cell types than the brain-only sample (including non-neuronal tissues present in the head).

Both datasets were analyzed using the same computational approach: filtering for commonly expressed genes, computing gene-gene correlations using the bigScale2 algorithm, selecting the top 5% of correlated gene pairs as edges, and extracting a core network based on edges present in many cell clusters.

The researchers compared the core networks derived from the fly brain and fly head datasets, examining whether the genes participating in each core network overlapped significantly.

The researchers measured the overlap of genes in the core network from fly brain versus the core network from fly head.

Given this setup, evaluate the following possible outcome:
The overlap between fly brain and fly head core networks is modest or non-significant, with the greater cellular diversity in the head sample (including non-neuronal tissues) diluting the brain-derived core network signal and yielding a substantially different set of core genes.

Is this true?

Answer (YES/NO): NO